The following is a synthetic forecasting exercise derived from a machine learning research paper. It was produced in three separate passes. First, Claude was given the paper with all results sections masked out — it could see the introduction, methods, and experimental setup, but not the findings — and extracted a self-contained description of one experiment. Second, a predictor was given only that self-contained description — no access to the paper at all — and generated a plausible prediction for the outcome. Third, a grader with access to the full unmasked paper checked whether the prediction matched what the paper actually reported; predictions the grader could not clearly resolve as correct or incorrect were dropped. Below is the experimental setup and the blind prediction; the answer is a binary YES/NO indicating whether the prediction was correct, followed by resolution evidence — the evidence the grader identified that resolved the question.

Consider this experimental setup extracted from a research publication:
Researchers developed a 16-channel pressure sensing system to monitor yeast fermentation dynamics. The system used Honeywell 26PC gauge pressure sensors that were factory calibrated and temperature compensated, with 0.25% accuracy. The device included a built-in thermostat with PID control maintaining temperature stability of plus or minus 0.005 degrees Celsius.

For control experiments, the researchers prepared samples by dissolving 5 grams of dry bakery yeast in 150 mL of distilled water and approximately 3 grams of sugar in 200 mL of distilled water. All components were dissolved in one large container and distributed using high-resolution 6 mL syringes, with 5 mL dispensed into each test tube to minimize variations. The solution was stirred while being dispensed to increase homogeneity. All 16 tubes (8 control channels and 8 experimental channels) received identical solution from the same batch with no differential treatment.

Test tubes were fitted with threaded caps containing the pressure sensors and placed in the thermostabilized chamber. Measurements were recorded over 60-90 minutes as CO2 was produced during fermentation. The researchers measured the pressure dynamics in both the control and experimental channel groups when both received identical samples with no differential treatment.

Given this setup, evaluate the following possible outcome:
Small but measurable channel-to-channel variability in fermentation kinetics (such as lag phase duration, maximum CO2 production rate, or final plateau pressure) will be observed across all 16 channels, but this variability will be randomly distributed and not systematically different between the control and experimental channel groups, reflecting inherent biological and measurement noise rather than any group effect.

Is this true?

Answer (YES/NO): YES